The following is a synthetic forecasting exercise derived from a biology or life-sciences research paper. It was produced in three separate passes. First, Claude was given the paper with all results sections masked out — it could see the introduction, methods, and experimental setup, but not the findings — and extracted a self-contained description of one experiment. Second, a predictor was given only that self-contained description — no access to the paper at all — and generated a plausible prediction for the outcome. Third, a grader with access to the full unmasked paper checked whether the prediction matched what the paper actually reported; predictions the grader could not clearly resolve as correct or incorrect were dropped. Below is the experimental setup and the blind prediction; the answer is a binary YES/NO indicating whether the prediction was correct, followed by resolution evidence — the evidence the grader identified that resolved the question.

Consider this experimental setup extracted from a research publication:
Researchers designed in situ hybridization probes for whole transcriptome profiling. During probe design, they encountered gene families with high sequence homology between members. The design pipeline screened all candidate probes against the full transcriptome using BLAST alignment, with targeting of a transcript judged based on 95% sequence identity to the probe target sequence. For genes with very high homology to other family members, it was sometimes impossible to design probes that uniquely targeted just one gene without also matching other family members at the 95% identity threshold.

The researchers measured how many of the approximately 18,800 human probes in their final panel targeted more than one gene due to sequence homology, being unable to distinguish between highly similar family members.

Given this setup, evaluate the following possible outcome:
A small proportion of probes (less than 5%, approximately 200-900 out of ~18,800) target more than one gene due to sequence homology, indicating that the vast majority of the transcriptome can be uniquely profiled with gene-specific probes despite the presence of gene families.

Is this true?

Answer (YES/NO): YES